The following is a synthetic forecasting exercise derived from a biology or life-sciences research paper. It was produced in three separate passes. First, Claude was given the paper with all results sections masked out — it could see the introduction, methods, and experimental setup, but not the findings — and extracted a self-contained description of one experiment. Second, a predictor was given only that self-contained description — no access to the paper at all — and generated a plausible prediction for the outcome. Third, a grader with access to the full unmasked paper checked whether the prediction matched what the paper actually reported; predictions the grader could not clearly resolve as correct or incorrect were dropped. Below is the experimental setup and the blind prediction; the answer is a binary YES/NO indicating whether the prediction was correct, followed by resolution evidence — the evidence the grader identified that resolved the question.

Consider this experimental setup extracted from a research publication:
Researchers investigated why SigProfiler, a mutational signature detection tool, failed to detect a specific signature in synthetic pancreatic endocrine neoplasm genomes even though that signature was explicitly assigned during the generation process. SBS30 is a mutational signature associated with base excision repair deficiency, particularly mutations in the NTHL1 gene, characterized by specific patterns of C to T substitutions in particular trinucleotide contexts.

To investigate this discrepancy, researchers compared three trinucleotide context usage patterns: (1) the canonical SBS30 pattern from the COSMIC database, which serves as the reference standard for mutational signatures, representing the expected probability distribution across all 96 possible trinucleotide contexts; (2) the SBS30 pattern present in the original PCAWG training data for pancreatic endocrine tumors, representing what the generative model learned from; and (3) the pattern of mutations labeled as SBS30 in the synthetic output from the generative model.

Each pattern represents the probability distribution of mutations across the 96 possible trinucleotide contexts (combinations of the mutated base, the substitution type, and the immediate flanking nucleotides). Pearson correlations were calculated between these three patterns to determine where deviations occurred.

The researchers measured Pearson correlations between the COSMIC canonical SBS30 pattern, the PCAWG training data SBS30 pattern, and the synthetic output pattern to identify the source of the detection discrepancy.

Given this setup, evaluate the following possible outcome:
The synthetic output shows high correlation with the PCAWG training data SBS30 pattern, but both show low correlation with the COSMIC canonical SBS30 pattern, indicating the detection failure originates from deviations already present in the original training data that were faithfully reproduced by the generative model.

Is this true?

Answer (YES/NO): NO